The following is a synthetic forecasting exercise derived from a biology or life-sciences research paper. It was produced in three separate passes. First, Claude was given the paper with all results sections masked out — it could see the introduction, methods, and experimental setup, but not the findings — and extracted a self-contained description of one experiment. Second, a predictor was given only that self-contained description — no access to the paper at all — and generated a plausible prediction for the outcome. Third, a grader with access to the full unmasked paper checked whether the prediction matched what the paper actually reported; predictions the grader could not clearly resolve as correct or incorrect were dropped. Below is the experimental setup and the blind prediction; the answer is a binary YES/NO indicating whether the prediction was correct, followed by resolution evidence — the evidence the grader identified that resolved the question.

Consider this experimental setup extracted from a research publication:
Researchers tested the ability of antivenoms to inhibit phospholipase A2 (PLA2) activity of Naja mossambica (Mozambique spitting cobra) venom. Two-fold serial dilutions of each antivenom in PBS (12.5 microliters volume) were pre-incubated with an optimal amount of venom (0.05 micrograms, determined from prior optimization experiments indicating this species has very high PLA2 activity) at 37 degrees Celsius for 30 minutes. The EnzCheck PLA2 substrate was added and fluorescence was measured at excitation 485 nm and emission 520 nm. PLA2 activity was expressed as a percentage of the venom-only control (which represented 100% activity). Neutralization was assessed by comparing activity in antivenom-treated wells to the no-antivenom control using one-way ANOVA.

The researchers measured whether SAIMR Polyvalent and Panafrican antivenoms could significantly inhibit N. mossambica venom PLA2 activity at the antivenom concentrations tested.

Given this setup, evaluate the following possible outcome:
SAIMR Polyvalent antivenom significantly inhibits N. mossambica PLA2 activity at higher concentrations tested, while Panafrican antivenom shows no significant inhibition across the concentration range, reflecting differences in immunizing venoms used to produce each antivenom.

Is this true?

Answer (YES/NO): NO